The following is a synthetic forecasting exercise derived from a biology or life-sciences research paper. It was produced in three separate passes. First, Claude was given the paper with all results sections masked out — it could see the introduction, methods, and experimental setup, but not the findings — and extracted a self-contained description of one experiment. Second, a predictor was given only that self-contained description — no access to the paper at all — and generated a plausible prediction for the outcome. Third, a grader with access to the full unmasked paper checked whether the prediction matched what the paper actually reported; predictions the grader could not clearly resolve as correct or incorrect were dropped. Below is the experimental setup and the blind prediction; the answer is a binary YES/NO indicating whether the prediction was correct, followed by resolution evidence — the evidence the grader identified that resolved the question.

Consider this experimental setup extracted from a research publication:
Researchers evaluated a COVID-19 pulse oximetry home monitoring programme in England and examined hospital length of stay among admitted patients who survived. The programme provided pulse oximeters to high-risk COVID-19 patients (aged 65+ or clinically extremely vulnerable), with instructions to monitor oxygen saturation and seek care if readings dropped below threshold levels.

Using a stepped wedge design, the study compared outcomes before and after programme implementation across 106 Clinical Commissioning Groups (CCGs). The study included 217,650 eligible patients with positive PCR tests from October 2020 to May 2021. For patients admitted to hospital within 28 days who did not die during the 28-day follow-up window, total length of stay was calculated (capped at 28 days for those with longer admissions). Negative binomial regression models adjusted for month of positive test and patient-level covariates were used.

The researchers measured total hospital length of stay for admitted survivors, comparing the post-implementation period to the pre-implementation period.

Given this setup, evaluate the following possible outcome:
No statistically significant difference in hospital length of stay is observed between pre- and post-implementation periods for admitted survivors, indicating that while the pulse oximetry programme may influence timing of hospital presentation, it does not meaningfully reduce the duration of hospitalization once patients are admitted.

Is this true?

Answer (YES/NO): YES